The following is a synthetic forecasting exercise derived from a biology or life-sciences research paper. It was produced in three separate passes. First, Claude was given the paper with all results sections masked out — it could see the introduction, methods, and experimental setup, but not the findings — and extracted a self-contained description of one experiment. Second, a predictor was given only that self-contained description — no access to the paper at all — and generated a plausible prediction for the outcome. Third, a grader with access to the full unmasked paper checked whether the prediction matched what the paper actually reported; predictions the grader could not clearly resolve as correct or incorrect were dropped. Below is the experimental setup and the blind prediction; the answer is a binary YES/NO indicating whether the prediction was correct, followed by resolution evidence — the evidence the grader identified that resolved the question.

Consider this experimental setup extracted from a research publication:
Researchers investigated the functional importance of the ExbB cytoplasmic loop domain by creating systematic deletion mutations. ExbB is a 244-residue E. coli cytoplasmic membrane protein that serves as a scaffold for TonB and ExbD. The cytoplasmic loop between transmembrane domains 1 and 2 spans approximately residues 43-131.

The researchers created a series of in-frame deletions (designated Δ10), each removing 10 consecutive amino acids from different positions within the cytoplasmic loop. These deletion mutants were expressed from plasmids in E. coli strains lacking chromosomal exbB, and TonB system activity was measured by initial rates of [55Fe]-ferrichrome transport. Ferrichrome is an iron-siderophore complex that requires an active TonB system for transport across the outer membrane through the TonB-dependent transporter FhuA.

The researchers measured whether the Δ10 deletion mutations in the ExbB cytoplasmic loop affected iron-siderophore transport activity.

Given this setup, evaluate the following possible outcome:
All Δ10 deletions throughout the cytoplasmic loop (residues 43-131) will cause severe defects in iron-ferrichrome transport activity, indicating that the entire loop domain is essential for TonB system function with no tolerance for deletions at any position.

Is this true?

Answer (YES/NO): NO